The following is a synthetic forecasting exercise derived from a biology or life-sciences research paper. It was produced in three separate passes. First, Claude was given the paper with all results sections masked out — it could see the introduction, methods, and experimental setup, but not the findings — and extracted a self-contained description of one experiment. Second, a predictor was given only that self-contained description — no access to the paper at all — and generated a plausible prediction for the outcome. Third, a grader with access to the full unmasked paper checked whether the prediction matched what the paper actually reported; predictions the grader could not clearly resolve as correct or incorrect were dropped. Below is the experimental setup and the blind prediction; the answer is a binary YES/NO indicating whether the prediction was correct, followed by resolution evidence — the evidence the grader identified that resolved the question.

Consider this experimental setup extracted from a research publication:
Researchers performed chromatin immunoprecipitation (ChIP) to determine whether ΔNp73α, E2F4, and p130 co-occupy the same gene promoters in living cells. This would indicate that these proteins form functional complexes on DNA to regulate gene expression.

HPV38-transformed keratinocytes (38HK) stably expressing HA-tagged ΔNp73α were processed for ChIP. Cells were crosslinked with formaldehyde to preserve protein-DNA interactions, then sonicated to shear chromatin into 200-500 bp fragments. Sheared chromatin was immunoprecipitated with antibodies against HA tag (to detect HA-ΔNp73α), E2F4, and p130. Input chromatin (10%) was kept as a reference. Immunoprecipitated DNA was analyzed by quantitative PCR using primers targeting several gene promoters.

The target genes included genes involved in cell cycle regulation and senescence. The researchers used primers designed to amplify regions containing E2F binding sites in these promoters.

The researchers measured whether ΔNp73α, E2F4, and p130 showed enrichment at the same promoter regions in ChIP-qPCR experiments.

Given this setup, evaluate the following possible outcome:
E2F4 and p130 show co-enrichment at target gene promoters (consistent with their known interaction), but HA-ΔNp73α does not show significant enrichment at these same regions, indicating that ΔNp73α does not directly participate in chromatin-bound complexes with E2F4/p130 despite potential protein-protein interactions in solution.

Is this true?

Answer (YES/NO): NO